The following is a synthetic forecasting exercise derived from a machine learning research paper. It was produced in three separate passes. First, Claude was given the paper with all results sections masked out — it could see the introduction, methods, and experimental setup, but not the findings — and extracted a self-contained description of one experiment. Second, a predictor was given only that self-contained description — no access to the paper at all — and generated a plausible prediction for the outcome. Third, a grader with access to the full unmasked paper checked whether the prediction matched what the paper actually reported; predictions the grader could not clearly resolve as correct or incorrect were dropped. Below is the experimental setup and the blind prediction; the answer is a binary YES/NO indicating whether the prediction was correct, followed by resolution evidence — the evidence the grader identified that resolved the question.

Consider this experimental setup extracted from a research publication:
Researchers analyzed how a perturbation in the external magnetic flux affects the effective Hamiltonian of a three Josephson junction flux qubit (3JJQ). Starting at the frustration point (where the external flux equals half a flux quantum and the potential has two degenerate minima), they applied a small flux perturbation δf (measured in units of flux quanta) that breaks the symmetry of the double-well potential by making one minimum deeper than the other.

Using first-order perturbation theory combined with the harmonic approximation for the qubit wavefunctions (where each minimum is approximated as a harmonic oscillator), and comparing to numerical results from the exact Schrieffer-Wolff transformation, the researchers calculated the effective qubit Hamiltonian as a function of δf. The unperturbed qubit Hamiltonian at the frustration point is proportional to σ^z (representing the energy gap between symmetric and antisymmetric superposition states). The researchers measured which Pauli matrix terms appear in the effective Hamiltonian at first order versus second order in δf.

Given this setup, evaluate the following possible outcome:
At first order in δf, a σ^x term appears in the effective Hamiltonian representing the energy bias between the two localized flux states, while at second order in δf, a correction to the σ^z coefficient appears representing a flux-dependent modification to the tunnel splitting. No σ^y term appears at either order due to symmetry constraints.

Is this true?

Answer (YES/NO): YES